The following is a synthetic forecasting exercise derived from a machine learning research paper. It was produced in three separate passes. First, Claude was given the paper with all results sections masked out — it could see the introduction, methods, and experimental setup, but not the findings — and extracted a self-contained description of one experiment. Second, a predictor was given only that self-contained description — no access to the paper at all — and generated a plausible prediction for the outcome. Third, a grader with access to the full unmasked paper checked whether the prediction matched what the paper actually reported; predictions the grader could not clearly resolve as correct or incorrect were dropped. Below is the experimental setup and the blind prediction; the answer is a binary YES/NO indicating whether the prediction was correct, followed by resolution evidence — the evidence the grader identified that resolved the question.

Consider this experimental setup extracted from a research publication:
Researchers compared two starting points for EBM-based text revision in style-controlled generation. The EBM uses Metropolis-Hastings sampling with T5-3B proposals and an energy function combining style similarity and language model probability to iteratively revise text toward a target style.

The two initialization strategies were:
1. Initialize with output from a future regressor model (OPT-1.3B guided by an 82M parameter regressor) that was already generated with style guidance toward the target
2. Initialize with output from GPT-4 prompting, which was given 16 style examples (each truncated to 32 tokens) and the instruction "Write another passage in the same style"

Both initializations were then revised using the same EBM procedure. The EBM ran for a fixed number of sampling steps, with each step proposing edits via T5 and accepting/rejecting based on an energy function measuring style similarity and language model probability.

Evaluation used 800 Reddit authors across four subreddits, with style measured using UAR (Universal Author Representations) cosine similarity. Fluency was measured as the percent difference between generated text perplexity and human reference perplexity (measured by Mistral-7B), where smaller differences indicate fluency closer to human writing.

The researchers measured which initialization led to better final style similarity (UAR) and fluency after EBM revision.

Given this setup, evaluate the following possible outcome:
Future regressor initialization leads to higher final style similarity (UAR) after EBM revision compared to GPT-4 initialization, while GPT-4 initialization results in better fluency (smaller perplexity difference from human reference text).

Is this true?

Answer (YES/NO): YES